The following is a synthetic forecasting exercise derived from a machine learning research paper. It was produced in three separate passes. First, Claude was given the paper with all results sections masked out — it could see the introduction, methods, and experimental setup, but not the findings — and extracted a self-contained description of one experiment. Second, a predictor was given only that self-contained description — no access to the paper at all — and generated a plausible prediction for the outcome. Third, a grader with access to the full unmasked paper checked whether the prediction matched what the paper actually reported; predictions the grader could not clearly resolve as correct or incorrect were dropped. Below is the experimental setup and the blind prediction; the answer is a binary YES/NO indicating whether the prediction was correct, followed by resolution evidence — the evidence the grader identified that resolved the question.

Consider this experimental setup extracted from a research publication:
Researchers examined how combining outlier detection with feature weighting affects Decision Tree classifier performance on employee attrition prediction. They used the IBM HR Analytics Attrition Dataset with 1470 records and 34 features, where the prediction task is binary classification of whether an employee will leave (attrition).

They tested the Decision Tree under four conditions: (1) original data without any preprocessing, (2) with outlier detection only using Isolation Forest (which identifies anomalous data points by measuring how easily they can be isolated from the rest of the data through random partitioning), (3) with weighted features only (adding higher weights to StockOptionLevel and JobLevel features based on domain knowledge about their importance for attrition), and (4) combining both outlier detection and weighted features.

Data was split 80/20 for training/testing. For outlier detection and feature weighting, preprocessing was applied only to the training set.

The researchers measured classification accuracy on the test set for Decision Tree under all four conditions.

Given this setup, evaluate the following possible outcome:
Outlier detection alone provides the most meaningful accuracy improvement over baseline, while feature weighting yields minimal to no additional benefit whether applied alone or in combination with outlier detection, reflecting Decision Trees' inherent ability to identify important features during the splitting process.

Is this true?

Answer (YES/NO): NO